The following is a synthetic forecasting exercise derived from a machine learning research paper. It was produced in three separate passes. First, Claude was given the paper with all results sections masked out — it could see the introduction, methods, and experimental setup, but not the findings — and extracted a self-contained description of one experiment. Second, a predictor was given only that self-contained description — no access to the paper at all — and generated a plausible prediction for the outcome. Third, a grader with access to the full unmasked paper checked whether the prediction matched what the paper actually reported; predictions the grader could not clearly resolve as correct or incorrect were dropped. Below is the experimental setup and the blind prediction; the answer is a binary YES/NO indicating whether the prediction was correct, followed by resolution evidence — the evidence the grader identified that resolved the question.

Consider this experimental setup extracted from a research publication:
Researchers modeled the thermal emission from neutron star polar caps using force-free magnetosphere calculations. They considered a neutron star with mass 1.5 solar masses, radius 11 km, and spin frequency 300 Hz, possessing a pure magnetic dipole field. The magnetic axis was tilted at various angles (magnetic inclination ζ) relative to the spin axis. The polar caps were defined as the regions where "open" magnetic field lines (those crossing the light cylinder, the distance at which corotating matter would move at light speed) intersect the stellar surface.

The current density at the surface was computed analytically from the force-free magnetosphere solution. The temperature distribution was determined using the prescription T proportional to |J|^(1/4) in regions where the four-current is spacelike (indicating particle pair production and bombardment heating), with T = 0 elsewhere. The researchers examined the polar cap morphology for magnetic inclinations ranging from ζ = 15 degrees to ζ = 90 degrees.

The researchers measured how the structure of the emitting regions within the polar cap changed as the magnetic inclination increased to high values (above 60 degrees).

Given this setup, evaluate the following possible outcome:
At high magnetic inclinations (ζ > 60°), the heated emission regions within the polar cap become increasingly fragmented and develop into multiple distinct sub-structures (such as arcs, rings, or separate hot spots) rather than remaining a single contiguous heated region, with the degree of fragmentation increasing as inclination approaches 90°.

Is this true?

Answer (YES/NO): YES